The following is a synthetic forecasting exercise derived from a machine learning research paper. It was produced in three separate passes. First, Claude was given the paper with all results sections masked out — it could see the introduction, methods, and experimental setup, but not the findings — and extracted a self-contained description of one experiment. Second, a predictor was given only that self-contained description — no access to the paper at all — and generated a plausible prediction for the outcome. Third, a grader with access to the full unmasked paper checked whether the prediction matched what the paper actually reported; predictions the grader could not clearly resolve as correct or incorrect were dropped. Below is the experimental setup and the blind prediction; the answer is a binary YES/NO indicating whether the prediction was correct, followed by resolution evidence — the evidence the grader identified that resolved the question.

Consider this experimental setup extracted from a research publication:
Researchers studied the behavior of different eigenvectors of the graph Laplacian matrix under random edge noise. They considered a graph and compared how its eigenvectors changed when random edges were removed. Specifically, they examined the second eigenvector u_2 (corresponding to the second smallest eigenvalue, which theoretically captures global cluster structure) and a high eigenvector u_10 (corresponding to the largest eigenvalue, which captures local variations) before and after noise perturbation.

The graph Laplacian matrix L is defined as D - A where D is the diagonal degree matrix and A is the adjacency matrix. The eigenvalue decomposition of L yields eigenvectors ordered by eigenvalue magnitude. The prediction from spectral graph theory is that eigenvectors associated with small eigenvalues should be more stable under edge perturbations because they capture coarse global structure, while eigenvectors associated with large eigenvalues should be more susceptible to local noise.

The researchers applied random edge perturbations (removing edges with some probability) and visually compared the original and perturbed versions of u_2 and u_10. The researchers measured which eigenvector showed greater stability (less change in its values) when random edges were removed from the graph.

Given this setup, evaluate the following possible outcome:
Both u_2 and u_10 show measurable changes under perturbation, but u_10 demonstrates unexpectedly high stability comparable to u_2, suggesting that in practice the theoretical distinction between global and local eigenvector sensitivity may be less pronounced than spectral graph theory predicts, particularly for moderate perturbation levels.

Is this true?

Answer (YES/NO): NO